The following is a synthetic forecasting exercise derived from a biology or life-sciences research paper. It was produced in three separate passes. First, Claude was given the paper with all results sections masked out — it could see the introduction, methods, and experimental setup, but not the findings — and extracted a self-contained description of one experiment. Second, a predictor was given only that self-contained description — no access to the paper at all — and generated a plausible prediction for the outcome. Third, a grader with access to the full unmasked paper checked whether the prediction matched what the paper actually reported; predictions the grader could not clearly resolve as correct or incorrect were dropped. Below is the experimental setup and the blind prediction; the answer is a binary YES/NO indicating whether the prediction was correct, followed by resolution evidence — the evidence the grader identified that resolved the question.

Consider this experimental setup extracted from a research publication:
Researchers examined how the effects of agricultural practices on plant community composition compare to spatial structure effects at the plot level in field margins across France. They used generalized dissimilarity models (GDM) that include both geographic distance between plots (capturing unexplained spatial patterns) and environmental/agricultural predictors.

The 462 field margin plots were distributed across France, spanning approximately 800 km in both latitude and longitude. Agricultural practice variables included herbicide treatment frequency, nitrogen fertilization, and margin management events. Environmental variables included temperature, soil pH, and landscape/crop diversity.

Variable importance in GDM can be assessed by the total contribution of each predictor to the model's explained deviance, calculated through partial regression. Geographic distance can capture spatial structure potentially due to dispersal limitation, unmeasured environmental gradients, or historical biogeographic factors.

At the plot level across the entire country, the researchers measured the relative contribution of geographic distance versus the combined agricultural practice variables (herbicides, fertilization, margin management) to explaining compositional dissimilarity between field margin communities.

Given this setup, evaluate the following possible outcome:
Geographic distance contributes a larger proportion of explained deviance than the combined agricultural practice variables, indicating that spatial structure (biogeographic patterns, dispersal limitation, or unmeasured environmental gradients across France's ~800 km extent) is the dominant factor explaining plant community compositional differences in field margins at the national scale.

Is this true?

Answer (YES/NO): NO